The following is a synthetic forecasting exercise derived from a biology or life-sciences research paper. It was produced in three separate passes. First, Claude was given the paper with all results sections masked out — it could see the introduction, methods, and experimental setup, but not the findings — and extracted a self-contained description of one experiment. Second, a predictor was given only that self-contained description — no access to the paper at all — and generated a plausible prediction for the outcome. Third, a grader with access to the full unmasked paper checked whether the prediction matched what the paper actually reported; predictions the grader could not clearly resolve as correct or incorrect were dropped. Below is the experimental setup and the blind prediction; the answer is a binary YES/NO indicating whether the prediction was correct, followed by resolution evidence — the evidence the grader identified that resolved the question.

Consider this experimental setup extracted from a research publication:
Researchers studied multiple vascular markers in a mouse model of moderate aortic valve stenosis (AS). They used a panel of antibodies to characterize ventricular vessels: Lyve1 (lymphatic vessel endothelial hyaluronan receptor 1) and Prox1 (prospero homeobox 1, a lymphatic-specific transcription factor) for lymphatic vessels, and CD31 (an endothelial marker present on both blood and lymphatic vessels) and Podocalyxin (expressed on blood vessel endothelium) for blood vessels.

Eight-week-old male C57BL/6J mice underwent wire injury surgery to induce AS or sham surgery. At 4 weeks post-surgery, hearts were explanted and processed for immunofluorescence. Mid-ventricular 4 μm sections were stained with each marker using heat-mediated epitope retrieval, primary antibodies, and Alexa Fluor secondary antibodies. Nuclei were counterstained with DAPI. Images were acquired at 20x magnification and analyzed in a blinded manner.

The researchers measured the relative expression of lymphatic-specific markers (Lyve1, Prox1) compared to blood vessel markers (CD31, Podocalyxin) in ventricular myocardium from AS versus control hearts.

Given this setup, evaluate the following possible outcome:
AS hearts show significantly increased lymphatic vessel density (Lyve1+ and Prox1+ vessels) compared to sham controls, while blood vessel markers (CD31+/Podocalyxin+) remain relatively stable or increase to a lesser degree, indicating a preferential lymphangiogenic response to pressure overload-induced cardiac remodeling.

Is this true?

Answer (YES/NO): NO